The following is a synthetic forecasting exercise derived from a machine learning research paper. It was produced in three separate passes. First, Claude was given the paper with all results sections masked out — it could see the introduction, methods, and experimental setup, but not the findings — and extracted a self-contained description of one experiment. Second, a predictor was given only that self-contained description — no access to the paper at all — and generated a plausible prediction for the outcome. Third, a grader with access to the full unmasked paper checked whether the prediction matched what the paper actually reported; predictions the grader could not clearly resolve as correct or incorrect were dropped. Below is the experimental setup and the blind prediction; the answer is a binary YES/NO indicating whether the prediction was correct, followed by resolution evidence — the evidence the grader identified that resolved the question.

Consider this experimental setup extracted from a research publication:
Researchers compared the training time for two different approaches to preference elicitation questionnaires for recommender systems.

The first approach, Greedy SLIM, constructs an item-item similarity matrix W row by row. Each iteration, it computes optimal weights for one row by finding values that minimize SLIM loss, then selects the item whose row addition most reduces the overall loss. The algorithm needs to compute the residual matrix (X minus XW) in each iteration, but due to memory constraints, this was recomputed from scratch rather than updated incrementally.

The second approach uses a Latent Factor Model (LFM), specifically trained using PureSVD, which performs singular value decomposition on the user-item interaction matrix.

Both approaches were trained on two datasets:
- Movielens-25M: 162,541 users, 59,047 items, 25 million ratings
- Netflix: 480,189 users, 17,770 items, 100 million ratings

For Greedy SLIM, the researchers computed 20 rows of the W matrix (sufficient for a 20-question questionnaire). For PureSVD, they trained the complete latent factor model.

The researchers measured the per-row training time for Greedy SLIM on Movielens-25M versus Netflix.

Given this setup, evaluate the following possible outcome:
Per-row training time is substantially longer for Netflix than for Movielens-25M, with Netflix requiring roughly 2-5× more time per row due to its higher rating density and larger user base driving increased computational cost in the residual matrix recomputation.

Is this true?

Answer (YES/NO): NO